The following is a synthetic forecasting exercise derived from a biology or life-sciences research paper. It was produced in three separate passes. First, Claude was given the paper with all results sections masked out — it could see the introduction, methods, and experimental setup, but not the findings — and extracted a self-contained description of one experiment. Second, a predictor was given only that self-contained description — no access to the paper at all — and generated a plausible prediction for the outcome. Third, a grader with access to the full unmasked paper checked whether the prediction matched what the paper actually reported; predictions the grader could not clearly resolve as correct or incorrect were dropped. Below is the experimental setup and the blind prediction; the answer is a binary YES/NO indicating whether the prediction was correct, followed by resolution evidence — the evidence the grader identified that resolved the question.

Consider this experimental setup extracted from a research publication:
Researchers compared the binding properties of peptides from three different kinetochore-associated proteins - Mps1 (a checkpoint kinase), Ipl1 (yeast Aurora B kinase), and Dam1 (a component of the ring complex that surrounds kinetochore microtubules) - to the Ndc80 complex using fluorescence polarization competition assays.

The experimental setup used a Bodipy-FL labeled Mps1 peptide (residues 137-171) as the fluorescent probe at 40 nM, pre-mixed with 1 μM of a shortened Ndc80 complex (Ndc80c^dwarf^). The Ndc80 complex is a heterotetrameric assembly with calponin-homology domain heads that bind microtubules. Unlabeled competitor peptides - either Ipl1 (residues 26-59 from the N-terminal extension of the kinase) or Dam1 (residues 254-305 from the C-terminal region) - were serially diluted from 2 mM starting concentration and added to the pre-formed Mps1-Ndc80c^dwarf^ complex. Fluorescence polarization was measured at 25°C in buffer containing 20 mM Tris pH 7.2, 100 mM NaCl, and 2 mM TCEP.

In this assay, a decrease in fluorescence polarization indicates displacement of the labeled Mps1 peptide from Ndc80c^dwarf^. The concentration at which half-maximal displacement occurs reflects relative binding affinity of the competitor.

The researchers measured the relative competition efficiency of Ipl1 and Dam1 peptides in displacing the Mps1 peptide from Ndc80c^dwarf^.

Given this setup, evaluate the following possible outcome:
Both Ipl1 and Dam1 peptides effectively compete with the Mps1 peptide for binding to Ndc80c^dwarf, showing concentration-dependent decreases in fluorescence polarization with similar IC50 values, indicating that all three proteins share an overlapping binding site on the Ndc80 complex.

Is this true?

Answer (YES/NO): NO